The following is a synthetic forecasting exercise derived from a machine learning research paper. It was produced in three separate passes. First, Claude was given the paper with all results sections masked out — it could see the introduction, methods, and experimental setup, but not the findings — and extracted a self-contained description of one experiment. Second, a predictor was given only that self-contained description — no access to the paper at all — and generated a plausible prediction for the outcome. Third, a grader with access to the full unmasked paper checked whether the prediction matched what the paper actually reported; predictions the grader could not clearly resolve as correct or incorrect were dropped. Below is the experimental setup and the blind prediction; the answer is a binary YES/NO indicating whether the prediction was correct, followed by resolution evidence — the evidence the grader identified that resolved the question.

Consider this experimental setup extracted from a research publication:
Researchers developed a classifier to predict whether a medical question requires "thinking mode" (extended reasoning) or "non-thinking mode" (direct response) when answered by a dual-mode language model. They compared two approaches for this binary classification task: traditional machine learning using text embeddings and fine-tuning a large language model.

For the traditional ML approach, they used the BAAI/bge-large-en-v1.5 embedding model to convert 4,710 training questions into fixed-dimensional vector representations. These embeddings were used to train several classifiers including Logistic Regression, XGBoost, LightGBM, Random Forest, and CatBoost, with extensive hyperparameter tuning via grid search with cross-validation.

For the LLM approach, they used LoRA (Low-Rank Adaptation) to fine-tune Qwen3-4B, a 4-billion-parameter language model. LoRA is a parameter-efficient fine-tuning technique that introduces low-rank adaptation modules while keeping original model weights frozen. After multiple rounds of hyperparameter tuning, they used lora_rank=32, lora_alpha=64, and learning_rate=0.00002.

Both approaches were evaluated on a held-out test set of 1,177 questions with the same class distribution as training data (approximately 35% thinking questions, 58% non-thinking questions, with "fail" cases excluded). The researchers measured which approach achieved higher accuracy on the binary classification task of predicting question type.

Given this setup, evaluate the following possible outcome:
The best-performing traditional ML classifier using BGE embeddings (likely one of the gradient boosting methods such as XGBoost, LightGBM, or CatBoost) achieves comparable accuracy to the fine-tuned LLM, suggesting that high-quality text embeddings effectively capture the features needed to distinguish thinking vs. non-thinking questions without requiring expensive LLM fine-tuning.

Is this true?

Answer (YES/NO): NO